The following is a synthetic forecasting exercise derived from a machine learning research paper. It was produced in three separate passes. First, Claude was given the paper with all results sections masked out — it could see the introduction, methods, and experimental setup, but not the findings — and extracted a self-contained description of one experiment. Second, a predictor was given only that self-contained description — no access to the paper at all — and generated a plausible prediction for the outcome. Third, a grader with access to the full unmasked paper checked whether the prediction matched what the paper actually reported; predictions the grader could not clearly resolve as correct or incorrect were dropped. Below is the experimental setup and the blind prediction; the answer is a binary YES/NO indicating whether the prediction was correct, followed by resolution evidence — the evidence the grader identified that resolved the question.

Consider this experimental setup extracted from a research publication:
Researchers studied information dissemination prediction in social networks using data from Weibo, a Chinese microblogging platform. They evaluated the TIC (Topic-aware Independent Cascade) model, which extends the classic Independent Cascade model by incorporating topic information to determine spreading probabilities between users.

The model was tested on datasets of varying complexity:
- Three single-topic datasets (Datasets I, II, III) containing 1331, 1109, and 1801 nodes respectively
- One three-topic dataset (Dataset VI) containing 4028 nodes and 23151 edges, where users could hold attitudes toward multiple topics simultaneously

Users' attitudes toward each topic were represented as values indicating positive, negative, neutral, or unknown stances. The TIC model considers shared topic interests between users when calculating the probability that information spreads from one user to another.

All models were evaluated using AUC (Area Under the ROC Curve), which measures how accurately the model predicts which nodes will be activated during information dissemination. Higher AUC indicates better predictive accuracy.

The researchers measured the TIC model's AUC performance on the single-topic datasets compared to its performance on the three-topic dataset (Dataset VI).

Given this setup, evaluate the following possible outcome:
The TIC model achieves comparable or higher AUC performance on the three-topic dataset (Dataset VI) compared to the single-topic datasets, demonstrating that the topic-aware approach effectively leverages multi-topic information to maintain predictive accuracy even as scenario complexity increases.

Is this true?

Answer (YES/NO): NO